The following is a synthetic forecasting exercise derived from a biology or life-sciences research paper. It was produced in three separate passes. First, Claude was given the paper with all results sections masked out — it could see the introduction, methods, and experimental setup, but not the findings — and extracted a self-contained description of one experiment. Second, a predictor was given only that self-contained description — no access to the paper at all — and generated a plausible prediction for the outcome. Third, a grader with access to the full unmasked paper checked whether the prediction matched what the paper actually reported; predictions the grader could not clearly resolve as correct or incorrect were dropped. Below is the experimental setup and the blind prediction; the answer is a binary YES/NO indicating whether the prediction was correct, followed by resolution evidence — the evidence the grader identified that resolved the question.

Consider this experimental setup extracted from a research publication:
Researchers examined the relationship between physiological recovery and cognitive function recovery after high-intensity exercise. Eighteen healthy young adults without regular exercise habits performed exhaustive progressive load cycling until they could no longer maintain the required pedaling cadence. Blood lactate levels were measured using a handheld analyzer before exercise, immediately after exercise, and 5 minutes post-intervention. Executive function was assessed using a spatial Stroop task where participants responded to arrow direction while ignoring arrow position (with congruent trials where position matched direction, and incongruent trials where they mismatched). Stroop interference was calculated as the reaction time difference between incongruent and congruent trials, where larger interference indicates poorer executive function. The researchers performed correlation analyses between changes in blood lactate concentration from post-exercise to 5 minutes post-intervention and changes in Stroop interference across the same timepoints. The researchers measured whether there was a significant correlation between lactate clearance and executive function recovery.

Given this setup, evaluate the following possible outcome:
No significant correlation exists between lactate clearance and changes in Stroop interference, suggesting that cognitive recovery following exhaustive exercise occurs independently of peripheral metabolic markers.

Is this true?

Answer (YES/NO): NO